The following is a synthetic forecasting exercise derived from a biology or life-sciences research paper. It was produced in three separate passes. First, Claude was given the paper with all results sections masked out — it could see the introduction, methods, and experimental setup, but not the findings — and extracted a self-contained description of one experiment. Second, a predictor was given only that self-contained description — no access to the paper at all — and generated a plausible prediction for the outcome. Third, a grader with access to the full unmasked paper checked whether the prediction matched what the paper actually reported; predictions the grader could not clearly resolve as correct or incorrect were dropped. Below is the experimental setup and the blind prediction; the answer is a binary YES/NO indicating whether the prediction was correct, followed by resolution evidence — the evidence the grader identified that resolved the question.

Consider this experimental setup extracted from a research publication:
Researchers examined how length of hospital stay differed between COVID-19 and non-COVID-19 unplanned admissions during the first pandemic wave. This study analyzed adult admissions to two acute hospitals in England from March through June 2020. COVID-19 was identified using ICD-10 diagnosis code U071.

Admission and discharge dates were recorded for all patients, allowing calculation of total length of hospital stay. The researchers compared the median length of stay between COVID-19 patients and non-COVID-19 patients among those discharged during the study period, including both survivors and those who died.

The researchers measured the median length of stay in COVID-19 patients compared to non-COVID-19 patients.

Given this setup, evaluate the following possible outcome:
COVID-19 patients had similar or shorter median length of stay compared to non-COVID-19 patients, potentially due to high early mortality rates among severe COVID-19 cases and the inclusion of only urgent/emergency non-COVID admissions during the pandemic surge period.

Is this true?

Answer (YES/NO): NO